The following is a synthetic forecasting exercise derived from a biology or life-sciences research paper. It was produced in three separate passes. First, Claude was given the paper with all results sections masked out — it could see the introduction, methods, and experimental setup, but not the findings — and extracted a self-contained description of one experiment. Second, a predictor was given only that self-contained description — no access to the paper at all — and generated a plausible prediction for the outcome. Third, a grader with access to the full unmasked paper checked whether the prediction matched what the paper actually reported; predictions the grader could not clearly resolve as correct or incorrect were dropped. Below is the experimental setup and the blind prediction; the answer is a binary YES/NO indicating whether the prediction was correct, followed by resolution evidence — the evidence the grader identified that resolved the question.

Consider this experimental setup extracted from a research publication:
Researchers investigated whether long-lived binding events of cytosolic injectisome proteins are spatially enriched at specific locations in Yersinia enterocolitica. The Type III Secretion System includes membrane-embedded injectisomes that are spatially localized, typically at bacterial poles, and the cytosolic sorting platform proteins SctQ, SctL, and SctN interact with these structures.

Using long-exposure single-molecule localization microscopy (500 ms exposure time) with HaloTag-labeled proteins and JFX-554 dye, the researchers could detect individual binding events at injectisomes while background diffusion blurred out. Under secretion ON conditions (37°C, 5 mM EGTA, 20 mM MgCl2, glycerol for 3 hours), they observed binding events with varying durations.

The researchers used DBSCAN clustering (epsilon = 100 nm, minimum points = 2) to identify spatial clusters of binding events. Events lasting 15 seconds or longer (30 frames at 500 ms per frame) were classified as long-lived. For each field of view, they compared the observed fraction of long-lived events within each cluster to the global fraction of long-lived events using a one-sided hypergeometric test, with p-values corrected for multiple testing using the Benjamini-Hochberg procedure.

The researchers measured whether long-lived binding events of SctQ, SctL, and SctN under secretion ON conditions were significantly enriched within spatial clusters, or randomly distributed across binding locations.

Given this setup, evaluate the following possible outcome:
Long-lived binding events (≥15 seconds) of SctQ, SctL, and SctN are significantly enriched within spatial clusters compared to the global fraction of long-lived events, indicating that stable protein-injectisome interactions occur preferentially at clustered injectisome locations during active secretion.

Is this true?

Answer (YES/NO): NO